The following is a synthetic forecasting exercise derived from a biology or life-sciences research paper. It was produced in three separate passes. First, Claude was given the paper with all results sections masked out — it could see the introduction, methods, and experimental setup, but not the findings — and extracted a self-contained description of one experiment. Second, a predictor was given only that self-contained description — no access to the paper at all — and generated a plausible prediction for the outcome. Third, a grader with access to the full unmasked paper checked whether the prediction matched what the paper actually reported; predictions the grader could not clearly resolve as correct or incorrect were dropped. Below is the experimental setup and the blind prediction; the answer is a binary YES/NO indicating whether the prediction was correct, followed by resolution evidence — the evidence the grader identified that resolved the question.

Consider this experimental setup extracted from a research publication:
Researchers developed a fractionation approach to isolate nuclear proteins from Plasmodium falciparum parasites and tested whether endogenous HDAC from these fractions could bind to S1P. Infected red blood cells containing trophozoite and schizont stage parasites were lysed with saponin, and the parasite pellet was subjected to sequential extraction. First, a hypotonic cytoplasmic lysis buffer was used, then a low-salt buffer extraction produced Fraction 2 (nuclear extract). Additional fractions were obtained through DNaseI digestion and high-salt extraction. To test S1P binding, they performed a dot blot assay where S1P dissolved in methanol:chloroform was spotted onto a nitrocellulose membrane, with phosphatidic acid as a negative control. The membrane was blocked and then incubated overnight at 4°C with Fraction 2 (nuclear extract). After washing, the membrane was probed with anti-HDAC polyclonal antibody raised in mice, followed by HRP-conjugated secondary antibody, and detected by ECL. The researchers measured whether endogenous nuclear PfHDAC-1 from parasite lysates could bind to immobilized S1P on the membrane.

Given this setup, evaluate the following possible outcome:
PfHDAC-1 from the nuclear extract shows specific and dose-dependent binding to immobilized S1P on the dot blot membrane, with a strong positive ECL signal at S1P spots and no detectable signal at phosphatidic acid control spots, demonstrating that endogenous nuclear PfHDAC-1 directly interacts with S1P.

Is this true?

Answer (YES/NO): YES